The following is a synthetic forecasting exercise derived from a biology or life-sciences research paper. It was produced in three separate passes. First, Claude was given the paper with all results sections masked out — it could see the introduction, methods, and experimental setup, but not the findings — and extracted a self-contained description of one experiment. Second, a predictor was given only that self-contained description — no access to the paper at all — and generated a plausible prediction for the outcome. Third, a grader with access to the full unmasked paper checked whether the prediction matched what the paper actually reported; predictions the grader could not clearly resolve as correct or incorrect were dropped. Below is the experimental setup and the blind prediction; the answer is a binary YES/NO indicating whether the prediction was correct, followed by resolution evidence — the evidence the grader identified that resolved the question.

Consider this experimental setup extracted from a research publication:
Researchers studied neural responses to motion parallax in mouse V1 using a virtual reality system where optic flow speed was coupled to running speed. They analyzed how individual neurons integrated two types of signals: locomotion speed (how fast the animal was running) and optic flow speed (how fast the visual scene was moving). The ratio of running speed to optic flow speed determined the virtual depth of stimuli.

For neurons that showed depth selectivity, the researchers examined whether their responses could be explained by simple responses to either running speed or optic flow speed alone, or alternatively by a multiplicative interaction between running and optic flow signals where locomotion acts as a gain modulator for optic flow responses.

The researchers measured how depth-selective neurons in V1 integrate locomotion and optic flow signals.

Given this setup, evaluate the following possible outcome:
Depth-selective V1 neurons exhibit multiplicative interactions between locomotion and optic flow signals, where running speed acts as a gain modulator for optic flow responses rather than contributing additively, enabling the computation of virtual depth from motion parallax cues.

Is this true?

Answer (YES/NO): YES